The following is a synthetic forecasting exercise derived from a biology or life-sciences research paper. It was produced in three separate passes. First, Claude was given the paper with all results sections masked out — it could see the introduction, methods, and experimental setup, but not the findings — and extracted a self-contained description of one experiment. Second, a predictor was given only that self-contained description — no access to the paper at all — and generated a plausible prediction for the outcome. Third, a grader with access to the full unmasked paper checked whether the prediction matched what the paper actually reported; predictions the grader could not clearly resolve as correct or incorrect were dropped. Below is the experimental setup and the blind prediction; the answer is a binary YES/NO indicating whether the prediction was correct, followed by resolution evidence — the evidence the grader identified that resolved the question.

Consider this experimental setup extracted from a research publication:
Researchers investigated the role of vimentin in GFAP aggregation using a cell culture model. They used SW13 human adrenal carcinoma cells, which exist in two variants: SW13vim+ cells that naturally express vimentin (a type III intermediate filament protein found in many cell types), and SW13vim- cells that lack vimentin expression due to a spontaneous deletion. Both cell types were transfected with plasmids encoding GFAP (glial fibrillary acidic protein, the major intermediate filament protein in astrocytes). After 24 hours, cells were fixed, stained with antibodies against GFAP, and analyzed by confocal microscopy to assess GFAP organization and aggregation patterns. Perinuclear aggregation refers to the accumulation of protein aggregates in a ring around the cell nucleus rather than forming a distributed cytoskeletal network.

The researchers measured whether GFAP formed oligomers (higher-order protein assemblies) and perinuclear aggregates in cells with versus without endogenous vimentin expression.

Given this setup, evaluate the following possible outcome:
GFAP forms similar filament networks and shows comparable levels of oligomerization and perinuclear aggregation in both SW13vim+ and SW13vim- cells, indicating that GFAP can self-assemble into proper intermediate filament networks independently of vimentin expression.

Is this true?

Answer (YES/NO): NO